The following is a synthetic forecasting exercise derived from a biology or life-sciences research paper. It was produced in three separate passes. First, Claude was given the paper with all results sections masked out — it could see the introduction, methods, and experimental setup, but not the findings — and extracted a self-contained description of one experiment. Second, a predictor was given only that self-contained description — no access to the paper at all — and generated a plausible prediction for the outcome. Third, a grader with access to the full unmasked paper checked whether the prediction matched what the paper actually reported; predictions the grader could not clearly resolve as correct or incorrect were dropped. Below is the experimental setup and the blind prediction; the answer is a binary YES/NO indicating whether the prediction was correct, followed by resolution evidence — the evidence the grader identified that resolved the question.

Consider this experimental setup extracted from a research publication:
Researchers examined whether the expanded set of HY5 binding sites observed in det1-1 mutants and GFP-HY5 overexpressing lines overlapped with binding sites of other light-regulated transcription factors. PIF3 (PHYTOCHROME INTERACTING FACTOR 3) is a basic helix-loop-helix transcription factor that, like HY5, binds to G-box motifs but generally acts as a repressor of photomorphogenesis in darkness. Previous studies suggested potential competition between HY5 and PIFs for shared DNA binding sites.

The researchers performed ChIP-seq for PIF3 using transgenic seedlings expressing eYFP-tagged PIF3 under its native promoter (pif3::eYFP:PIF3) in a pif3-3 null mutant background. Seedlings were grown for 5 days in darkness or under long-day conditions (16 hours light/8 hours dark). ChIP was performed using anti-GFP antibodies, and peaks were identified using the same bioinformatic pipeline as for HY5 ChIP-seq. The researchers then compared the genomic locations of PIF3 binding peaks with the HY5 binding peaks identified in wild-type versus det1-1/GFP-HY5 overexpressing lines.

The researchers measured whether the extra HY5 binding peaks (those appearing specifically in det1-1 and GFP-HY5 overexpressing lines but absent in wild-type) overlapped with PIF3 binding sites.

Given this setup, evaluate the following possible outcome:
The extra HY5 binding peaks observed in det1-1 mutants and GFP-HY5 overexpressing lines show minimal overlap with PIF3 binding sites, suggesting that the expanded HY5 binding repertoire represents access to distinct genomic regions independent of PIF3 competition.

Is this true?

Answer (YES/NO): NO